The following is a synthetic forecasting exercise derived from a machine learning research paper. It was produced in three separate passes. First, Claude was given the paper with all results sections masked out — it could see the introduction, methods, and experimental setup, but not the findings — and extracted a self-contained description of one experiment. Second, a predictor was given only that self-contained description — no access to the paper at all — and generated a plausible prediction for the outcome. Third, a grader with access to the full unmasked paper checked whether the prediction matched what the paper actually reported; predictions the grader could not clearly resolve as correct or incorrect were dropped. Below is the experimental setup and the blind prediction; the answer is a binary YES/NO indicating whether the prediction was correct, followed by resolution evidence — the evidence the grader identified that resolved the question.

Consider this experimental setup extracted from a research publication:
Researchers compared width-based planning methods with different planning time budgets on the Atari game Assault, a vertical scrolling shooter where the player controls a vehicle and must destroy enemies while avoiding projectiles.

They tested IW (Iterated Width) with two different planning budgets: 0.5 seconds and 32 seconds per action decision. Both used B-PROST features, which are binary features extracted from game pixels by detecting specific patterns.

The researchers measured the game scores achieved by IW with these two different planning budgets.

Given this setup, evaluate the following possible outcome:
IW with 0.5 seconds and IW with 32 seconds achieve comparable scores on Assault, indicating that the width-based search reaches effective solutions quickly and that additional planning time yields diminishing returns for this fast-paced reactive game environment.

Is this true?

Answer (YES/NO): YES